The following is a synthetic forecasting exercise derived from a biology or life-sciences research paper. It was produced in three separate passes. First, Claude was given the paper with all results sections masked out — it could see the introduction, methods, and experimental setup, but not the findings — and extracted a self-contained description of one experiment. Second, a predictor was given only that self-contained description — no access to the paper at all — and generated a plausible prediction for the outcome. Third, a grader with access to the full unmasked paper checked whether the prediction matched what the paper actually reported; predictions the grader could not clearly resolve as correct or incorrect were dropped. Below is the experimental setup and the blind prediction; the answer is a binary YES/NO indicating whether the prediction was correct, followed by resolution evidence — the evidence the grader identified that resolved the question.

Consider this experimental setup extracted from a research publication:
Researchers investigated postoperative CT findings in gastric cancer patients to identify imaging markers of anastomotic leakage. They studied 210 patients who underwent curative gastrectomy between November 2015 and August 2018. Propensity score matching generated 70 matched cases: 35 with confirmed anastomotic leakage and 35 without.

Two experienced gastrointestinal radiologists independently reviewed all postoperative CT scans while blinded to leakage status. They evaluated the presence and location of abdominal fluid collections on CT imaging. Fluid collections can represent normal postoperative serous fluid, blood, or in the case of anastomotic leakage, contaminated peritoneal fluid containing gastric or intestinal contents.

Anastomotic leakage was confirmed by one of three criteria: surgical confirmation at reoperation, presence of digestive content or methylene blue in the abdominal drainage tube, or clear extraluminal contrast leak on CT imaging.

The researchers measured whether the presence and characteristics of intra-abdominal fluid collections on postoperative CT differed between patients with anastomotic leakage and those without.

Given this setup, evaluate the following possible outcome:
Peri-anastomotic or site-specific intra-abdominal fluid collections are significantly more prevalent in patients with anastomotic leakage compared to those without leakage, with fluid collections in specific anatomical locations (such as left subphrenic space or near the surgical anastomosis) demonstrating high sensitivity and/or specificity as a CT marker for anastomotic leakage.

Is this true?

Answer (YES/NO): NO